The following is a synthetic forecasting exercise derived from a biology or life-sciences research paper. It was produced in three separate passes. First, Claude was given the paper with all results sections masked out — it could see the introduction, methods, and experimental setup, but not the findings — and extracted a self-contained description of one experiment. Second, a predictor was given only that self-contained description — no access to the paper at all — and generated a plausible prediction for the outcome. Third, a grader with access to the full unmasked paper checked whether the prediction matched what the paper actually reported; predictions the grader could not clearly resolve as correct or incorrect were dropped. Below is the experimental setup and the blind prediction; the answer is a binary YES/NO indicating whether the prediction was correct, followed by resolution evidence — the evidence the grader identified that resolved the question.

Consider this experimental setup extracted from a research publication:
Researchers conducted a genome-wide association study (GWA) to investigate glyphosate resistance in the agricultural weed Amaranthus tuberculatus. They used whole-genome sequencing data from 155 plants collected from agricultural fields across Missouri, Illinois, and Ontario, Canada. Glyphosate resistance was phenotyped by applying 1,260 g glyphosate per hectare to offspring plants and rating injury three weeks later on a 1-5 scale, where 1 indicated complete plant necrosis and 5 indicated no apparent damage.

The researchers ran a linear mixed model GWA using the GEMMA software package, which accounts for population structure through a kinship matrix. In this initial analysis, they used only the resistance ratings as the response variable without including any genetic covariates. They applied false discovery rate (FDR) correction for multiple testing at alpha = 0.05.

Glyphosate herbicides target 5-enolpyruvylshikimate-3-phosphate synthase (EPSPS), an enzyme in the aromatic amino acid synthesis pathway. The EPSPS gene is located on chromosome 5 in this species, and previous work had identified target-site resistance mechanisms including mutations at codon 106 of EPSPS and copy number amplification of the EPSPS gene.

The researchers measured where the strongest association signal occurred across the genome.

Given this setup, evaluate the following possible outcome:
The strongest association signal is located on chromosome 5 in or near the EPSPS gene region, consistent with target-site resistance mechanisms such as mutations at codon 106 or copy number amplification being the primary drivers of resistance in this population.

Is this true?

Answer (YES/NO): YES